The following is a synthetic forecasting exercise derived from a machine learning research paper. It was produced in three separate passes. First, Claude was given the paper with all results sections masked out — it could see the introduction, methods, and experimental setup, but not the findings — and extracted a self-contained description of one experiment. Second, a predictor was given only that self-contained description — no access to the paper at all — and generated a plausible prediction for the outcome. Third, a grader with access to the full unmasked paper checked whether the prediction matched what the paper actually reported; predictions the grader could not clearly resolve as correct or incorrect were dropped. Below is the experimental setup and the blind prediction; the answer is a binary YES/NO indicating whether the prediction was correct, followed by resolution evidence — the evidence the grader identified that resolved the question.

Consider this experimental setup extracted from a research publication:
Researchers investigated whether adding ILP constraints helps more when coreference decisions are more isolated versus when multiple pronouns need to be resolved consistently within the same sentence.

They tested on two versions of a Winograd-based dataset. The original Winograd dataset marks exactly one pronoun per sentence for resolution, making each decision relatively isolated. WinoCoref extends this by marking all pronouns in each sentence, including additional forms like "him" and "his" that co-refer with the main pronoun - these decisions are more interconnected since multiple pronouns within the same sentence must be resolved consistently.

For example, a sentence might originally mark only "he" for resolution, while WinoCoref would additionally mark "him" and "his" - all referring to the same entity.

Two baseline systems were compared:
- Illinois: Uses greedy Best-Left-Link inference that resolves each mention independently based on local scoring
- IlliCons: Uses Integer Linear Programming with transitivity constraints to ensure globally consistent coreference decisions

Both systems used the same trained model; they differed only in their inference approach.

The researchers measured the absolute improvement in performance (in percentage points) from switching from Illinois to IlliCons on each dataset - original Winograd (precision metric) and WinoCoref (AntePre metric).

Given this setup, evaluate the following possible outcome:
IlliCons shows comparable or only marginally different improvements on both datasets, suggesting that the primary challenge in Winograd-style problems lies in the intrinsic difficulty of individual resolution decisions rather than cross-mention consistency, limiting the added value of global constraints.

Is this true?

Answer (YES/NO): NO